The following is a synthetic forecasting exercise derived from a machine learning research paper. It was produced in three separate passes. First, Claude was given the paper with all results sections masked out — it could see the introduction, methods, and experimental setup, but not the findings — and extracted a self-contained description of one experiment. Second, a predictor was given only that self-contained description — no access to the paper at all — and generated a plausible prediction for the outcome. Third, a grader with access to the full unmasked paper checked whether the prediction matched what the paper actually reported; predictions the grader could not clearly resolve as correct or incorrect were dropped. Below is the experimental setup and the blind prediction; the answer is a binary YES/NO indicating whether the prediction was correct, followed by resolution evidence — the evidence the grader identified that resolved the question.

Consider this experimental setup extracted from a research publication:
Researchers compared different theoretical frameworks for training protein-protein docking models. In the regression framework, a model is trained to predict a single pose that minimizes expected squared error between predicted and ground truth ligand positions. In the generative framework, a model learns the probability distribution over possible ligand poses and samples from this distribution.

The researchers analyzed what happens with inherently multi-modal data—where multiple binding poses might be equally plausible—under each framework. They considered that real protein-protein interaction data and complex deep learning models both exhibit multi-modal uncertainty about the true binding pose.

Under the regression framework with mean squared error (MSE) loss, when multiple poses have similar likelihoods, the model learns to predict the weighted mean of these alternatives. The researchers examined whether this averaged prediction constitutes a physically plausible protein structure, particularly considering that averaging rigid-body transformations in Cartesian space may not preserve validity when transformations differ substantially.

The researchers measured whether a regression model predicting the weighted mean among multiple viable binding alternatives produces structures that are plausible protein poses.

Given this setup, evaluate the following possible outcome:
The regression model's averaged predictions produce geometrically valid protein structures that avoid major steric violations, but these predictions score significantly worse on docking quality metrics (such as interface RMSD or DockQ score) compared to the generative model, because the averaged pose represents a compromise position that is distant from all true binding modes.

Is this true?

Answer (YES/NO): NO